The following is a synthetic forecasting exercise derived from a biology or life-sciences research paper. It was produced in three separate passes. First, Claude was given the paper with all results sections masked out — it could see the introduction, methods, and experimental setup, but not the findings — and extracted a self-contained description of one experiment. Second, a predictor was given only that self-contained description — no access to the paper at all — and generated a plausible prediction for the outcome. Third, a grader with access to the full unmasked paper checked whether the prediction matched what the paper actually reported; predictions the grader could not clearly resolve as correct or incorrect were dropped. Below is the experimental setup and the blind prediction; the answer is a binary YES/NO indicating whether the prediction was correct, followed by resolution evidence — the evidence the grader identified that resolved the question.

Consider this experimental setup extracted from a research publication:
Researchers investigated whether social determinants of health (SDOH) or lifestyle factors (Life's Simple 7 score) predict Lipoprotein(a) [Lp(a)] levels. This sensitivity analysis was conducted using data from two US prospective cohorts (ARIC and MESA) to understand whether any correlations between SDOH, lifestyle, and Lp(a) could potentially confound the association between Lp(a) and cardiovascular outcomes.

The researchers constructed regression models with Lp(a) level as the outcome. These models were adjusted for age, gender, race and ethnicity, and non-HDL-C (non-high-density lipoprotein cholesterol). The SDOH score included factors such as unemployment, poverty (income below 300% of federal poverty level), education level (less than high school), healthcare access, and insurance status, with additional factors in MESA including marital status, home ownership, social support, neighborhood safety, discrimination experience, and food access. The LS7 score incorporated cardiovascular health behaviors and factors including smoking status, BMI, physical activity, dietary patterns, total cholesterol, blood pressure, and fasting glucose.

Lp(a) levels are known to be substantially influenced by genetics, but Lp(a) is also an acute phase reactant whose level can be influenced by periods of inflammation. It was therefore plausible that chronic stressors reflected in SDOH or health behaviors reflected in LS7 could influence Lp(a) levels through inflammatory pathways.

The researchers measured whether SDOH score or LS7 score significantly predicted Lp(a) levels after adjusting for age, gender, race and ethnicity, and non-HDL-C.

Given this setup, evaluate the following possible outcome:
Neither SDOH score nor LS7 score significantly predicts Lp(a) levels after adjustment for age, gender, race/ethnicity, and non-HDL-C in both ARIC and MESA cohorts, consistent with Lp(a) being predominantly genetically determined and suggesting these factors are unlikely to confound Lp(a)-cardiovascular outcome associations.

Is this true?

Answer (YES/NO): NO